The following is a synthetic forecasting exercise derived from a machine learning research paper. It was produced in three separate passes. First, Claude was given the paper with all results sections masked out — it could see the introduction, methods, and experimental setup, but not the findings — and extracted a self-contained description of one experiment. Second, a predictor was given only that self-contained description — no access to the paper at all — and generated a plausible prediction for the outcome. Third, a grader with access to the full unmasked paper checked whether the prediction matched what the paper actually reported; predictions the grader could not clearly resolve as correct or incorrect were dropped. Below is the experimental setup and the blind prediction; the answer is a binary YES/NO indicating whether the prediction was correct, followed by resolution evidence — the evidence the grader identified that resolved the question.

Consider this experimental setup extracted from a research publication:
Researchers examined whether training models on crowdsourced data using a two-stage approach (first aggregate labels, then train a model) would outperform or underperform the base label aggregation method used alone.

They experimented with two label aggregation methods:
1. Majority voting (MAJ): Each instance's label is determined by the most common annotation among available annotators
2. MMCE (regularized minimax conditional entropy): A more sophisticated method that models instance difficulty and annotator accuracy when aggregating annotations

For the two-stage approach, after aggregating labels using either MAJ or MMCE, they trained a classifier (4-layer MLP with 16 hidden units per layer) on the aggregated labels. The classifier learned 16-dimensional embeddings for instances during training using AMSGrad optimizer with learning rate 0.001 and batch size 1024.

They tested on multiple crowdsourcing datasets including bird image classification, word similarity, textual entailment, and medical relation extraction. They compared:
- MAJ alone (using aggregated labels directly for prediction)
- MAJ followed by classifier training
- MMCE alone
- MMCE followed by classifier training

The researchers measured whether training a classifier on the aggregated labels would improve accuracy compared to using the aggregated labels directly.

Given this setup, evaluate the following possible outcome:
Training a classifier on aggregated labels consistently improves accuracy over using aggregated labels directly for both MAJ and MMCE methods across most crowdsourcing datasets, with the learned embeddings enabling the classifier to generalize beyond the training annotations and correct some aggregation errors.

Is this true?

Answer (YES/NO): NO